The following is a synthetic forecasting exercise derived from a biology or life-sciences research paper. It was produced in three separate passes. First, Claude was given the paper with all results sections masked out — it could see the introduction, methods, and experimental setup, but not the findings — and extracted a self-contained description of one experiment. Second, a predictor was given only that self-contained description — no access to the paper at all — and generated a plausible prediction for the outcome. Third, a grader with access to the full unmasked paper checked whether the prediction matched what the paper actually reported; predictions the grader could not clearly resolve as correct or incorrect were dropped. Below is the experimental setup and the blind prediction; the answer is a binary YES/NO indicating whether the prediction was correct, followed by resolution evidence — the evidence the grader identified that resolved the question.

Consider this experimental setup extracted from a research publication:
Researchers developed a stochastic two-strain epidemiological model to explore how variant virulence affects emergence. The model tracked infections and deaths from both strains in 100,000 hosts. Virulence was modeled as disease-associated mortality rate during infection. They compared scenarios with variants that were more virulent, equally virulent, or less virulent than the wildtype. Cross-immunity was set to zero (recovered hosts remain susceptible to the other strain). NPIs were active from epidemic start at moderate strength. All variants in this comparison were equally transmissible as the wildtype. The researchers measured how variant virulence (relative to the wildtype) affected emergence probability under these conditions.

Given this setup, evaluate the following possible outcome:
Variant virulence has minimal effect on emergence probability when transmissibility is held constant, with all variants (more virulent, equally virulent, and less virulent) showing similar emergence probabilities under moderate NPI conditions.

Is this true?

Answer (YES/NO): YES